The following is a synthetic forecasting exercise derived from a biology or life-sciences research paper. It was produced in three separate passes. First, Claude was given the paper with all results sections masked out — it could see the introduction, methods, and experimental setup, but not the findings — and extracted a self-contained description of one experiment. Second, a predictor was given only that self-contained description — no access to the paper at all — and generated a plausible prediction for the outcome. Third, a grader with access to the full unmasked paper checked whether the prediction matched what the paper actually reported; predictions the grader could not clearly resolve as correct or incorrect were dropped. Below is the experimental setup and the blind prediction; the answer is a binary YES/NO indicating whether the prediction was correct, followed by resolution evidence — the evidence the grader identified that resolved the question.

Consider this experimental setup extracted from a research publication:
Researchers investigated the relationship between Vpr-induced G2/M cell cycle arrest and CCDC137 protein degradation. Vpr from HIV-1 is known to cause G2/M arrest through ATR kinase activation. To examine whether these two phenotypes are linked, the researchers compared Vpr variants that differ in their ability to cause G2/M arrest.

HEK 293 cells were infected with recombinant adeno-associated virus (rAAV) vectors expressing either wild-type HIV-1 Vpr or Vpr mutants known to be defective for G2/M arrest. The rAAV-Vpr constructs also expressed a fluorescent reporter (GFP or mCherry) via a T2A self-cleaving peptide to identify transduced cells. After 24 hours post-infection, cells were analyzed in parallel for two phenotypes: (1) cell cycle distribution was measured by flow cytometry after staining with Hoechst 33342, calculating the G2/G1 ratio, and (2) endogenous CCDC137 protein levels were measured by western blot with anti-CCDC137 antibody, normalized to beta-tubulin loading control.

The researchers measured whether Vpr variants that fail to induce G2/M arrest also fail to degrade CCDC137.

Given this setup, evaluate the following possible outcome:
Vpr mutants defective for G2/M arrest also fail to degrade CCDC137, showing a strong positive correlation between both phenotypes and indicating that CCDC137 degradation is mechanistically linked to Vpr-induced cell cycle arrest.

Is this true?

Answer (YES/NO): NO